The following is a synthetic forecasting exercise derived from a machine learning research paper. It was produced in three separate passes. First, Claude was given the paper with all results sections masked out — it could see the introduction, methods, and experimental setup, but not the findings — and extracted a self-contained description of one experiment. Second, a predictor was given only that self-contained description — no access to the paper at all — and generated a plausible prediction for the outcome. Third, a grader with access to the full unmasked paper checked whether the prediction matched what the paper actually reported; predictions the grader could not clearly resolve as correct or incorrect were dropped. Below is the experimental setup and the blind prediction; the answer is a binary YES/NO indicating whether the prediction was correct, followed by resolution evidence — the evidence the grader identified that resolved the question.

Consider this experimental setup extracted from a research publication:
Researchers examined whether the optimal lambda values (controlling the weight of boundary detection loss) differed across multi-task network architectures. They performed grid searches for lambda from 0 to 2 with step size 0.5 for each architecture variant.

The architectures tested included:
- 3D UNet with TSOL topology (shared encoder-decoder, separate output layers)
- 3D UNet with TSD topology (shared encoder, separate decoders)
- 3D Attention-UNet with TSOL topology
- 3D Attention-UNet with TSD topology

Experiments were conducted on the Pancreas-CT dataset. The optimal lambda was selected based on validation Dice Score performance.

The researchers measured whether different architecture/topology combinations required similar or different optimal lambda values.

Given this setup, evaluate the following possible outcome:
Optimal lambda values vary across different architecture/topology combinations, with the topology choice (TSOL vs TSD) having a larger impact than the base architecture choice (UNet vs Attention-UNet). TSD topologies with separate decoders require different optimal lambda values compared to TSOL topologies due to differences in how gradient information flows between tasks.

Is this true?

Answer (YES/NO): NO